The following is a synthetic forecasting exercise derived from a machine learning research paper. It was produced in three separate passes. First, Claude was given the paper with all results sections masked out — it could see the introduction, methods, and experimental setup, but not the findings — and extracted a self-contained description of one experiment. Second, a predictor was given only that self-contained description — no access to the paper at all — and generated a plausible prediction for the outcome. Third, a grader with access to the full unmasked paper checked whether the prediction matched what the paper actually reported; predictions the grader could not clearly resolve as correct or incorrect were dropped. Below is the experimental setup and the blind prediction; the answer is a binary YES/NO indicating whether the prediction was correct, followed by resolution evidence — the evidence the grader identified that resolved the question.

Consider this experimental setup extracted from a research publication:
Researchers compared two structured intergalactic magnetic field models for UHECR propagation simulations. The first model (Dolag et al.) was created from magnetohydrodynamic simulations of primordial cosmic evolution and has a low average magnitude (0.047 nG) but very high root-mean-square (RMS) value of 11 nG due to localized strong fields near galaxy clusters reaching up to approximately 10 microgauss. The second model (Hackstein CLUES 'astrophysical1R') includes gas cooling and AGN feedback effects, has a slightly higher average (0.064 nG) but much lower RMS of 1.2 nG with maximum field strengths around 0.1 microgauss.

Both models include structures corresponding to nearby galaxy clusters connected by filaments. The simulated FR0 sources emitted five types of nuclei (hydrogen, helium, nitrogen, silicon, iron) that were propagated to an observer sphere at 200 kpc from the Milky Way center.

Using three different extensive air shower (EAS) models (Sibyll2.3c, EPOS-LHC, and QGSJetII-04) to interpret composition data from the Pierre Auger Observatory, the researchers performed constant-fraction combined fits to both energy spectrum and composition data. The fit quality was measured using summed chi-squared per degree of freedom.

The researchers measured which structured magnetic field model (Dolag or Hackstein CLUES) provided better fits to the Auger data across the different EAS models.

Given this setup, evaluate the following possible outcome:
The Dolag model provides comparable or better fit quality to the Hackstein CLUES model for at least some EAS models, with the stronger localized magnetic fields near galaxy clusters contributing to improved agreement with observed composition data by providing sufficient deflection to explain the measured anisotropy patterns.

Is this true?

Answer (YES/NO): NO